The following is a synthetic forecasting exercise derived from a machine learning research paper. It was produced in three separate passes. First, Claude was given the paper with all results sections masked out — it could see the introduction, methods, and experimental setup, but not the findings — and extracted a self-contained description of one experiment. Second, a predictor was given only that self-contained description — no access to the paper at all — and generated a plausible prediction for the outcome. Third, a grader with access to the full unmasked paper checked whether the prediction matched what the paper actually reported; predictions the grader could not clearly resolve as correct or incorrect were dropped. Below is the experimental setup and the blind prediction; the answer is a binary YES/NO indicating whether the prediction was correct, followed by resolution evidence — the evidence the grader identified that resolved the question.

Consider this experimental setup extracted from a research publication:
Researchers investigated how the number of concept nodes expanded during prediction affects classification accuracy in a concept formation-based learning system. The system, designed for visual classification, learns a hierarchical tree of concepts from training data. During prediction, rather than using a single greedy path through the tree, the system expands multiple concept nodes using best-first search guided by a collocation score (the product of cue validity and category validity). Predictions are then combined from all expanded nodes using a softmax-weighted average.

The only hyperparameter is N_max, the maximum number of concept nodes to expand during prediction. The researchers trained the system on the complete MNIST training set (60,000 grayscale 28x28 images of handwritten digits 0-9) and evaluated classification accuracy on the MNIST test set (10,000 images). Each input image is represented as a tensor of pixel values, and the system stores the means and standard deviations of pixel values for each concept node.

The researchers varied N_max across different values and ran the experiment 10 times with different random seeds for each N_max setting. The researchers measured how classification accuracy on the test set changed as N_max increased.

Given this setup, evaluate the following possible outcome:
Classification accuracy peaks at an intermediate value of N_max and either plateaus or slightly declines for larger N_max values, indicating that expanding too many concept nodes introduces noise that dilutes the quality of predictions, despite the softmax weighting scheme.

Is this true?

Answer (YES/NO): NO